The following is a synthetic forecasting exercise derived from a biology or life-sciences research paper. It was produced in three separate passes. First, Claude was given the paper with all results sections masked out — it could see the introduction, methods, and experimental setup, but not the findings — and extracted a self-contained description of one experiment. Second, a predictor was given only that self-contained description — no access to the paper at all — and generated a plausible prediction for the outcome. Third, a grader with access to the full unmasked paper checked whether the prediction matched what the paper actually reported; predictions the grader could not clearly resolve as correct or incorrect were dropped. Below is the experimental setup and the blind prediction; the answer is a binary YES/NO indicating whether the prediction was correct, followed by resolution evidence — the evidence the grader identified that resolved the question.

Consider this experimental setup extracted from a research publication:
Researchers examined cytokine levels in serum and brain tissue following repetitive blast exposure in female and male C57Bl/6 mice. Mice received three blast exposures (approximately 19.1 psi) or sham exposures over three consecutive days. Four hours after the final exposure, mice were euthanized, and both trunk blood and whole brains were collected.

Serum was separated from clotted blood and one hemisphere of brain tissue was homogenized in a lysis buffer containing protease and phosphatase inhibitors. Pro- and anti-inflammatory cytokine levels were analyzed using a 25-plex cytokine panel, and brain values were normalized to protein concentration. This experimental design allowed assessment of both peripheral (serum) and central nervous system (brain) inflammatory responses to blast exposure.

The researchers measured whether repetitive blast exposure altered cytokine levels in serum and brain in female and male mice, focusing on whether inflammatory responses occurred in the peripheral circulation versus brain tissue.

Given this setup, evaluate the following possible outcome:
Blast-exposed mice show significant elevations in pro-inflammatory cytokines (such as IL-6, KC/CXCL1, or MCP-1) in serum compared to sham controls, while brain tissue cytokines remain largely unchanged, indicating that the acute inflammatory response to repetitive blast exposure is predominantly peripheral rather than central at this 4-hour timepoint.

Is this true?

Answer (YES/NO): NO